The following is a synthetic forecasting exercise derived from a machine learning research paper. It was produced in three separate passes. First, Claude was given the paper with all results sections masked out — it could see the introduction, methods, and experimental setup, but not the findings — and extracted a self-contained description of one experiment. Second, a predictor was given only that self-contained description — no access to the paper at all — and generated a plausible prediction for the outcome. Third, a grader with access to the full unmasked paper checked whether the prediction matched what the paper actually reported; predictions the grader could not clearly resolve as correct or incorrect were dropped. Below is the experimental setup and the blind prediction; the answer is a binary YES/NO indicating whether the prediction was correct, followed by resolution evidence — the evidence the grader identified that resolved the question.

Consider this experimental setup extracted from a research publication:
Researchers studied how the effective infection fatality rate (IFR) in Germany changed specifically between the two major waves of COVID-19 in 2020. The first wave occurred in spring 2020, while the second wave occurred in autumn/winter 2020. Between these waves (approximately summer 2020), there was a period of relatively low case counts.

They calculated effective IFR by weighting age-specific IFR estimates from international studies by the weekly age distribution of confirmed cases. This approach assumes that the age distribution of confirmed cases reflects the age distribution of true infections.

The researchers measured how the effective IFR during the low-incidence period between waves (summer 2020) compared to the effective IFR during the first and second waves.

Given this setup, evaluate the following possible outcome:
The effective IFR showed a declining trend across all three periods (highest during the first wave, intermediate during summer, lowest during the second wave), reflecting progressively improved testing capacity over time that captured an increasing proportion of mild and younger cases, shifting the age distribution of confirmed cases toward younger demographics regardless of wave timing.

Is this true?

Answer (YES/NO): NO